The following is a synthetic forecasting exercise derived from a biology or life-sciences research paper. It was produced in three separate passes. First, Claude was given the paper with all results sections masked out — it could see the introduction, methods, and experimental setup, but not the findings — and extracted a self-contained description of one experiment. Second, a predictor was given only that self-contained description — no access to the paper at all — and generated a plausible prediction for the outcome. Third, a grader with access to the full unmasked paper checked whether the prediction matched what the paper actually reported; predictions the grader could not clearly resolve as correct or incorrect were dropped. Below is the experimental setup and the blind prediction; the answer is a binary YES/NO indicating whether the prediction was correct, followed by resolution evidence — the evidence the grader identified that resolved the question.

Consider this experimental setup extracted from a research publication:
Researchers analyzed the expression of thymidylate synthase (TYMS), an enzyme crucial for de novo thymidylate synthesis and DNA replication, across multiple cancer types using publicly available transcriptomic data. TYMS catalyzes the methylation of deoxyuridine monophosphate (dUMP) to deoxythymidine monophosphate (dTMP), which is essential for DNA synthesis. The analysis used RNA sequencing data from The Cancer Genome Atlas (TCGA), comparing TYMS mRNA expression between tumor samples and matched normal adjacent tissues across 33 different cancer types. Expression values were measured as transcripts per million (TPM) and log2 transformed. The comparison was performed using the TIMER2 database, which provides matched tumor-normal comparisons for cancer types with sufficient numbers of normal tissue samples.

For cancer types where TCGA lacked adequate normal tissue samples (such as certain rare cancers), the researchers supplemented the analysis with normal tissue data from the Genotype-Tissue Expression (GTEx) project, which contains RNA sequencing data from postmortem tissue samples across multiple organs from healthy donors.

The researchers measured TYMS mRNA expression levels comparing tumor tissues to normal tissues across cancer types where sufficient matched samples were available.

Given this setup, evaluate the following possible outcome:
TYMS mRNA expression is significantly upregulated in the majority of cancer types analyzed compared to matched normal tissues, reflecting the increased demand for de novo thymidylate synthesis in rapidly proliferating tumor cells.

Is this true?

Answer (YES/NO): YES